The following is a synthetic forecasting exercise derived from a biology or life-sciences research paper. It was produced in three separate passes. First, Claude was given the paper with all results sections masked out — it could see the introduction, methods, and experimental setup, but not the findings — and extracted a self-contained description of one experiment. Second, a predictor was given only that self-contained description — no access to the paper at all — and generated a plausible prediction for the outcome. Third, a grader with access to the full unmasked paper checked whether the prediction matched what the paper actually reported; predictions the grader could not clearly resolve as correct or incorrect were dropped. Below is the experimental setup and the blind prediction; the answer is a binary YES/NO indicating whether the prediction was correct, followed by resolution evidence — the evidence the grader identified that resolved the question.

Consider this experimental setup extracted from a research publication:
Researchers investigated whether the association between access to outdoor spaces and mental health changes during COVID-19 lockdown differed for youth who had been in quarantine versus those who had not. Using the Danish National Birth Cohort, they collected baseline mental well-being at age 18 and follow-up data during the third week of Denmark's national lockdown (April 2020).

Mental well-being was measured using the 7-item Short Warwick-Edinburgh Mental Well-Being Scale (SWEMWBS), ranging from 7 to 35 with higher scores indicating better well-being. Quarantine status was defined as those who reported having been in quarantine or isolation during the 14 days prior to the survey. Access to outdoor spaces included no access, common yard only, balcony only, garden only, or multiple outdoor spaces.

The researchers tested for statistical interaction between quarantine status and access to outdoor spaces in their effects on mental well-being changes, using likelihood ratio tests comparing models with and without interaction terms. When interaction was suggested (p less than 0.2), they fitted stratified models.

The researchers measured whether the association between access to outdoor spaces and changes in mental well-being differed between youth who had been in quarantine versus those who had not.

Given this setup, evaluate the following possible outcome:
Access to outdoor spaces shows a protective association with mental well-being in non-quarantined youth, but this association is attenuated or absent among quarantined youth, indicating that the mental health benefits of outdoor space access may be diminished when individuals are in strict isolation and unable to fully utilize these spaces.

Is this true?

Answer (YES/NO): NO